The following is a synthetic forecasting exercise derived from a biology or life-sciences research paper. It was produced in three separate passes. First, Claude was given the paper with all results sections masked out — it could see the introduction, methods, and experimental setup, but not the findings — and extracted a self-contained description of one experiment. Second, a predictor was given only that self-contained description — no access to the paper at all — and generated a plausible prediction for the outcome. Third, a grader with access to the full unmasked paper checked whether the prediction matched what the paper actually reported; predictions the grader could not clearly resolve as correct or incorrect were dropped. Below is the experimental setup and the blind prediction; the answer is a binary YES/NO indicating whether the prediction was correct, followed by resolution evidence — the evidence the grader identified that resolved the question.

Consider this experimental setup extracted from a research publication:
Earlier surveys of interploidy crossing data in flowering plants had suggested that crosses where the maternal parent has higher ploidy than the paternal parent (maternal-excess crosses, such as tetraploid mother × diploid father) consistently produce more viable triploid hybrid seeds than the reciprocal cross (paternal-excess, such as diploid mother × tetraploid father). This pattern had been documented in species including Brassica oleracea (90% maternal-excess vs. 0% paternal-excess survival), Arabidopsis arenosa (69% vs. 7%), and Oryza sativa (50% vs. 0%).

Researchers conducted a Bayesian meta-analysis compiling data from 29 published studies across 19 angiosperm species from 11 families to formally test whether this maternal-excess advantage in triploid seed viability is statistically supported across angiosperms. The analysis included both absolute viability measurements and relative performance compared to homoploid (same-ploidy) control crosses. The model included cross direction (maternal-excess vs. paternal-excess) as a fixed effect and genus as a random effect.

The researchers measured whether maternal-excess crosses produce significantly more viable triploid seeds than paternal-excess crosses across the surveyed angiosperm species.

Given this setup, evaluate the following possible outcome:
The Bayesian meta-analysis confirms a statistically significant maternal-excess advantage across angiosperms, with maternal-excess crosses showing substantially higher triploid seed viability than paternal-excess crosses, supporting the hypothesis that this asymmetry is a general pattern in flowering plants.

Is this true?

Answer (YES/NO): NO